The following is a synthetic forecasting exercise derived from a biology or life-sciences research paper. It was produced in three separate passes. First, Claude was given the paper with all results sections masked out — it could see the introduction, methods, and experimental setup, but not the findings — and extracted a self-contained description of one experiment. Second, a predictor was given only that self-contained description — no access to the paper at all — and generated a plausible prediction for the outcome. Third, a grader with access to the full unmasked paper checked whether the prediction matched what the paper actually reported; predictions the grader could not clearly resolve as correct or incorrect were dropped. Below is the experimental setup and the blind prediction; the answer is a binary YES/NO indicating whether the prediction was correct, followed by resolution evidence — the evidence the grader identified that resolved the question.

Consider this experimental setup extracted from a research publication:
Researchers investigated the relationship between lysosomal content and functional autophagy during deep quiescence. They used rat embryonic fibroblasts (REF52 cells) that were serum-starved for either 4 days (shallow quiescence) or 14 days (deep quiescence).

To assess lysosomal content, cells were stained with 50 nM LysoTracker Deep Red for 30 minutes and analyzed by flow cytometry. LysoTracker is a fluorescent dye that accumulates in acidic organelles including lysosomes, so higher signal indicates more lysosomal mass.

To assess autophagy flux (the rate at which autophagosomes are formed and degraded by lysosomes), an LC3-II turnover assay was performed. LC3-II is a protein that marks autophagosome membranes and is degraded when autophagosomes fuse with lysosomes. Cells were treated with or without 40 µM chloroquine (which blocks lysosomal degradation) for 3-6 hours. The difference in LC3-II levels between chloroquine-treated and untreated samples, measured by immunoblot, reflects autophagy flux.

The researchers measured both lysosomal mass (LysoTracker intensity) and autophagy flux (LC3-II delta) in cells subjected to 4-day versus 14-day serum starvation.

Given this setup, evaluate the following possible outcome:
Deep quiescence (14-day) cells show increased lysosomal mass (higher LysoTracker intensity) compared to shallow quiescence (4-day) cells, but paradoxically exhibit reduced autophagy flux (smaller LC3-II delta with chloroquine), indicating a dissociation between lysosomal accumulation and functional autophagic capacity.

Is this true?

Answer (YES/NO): YES